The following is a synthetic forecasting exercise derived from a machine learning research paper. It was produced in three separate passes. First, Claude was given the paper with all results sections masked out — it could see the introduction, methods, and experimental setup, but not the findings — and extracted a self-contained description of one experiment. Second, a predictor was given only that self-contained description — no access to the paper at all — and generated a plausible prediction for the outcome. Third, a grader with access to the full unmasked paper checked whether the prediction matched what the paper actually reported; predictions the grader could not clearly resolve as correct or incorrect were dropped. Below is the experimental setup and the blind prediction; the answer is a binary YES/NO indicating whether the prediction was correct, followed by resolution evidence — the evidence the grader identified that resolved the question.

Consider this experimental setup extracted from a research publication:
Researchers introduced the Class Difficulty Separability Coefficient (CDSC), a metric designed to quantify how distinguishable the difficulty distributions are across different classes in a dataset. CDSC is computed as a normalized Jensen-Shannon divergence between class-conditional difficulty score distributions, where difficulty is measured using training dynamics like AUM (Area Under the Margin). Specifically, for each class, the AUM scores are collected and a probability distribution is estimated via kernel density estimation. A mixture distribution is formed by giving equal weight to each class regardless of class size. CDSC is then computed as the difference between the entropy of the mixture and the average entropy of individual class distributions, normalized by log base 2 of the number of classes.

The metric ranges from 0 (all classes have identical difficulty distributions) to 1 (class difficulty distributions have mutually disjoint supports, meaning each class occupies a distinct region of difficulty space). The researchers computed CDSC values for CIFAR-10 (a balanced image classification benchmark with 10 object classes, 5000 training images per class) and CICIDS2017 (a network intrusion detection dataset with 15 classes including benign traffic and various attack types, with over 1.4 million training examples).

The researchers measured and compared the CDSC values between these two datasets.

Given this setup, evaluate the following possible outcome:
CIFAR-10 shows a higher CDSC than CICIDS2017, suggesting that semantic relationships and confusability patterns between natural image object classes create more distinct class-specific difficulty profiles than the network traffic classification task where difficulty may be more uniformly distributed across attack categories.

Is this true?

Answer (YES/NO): NO